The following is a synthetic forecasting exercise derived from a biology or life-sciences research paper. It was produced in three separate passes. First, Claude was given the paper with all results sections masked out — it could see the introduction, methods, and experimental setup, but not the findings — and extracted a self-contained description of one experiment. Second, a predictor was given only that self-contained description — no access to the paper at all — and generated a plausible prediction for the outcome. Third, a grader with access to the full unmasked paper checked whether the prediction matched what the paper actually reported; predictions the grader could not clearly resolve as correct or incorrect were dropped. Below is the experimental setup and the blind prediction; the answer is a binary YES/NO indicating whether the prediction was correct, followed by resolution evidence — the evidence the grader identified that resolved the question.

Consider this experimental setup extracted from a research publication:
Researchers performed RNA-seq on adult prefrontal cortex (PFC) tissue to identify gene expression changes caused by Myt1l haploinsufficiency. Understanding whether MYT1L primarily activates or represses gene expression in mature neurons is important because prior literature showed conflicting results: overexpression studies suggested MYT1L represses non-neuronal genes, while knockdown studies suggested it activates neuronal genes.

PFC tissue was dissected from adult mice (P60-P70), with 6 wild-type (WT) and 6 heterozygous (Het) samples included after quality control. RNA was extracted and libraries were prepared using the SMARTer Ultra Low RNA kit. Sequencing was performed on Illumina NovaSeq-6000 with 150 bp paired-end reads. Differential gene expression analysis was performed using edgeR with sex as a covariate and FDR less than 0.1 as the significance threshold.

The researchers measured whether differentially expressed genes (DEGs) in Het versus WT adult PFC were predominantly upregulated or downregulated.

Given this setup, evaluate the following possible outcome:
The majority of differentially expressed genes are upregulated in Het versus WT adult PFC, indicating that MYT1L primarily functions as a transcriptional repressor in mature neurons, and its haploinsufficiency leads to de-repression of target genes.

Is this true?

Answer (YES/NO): NO